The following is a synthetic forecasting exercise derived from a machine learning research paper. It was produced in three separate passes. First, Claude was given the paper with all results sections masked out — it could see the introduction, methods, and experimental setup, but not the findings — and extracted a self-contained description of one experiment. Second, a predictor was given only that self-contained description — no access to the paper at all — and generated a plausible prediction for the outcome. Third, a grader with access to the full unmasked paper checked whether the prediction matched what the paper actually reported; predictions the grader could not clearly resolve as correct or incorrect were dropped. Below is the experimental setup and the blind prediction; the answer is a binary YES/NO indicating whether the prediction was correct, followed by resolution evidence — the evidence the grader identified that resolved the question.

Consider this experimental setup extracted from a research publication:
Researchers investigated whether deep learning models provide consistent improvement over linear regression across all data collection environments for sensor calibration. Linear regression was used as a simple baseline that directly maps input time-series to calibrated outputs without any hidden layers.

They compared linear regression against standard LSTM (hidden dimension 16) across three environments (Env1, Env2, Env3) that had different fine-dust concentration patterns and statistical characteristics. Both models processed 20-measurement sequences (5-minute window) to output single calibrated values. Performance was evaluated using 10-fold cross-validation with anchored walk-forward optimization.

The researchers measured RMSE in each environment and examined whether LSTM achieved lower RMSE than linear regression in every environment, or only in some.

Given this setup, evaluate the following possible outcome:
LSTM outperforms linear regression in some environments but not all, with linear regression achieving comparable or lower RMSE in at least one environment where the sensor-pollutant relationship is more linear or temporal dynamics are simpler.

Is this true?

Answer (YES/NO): NO